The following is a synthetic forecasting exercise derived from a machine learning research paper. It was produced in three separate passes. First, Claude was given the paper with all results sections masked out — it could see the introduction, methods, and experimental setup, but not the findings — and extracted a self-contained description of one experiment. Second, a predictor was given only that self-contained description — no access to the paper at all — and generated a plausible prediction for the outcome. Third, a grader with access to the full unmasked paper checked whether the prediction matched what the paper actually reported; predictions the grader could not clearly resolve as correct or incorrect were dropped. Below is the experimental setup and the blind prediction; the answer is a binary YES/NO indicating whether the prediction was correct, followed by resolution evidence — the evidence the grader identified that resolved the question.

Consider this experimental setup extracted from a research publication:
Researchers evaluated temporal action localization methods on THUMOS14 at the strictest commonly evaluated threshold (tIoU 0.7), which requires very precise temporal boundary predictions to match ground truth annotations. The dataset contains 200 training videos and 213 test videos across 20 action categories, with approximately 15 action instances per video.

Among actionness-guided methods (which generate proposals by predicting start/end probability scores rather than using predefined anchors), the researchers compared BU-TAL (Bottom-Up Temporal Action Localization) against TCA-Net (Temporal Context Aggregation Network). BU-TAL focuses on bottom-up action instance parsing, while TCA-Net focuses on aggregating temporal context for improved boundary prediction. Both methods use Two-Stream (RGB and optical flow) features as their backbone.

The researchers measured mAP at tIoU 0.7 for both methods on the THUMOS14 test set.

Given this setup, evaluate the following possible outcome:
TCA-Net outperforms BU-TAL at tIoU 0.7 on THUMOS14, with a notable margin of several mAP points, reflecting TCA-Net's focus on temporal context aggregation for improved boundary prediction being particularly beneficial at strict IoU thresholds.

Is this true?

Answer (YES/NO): NO